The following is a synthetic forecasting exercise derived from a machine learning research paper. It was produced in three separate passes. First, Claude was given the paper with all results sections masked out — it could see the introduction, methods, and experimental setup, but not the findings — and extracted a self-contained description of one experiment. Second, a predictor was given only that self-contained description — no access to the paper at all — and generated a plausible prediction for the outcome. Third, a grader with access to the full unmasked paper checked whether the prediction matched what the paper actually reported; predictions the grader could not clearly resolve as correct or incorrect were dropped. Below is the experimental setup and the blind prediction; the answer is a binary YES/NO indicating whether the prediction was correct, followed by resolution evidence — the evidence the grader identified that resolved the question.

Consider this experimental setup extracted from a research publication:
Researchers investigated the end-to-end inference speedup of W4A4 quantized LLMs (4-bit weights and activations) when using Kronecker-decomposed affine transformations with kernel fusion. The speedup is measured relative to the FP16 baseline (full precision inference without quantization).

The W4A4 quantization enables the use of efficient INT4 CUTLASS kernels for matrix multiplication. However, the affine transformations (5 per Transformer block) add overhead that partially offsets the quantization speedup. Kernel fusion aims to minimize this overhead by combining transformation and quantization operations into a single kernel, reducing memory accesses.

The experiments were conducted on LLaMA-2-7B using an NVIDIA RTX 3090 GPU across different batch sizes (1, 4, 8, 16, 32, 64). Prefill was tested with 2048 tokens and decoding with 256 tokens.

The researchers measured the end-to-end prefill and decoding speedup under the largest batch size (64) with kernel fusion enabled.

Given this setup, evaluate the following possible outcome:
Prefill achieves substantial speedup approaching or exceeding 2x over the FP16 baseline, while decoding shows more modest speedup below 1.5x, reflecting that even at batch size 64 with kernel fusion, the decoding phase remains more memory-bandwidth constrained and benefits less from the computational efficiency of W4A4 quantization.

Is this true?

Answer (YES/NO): NO